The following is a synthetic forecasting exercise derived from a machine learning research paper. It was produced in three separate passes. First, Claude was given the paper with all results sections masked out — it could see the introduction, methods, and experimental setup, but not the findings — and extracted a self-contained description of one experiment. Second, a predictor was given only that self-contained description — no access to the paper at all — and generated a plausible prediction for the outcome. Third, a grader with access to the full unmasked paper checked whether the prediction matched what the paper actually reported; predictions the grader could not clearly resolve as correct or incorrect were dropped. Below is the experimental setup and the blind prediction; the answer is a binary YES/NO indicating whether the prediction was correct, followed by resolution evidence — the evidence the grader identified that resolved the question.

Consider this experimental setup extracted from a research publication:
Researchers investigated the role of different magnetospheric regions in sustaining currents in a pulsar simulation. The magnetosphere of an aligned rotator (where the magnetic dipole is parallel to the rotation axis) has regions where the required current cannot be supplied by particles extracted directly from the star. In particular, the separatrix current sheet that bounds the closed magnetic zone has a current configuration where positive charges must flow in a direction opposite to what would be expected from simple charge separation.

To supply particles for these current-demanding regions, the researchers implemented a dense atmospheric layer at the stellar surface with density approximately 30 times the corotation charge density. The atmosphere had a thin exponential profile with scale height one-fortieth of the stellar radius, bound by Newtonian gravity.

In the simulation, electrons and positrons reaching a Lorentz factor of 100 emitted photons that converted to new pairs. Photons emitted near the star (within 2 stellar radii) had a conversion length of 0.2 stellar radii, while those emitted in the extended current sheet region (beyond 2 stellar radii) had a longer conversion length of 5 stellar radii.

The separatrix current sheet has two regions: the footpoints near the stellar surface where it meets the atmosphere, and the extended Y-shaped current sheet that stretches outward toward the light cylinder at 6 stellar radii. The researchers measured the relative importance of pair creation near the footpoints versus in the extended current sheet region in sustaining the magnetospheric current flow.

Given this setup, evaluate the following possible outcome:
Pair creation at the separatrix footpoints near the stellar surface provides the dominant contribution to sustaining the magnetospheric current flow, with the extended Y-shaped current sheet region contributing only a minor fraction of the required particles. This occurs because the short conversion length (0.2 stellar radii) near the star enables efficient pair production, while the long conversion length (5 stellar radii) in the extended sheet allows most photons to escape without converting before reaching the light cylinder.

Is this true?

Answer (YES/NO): NO